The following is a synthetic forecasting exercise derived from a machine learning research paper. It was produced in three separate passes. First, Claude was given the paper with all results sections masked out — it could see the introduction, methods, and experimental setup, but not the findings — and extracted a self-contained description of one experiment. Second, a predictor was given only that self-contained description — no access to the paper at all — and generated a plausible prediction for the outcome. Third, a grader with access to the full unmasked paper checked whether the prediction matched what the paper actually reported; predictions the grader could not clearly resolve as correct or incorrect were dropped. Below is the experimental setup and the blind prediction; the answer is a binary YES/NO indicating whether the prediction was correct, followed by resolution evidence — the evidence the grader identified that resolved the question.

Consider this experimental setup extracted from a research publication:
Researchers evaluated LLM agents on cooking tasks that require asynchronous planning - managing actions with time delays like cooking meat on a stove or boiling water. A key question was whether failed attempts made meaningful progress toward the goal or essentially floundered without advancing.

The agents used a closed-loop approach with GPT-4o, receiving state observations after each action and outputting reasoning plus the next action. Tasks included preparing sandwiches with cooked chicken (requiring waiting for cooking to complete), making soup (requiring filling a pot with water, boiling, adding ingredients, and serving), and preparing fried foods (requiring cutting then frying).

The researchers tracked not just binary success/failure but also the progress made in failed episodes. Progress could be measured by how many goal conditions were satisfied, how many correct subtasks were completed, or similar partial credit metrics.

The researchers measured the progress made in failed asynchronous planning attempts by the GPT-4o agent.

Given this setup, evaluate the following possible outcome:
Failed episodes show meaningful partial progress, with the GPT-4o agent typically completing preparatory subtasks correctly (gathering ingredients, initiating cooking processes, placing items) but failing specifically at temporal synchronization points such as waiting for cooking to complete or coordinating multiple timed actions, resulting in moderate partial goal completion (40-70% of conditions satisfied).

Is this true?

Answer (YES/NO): NO